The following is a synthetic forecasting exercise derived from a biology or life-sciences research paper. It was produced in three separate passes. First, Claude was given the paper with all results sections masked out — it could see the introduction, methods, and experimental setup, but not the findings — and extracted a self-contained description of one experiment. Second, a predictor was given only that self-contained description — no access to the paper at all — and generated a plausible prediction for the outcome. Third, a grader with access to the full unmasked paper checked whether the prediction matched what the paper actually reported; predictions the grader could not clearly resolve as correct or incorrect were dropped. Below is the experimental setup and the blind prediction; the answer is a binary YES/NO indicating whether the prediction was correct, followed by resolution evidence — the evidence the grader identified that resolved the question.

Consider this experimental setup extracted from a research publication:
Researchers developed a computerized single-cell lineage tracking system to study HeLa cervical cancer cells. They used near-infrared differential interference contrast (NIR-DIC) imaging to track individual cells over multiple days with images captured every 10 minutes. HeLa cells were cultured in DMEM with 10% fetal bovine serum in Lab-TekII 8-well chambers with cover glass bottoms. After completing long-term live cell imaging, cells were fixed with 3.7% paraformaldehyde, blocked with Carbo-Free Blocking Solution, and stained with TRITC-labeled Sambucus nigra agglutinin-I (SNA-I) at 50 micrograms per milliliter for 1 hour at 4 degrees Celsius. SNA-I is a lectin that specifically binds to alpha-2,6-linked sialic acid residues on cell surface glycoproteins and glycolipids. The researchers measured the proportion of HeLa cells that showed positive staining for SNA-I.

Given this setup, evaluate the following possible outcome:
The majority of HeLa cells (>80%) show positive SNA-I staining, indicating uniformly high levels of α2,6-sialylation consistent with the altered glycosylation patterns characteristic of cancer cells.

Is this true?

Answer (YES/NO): NO